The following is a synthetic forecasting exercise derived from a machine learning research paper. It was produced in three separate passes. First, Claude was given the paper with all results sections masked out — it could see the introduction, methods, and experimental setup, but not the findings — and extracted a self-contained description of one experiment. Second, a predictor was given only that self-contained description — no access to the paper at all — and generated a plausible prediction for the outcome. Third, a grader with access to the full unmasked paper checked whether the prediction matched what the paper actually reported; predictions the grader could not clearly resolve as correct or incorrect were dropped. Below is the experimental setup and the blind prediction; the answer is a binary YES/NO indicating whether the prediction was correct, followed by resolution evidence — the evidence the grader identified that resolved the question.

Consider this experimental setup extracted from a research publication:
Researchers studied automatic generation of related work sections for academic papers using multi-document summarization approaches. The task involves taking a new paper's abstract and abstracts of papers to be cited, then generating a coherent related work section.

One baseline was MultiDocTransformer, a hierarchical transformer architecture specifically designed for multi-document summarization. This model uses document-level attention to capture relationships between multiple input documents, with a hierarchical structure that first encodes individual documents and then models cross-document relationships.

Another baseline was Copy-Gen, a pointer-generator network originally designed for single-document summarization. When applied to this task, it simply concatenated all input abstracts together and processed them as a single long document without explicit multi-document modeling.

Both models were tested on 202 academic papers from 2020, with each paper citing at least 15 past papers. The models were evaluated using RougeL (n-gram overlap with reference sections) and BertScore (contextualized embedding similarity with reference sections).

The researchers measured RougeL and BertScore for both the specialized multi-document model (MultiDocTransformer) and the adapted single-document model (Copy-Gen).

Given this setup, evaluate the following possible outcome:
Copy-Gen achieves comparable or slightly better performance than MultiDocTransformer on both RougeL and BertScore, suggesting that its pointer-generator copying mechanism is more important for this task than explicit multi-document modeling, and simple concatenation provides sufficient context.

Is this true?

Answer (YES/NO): YES